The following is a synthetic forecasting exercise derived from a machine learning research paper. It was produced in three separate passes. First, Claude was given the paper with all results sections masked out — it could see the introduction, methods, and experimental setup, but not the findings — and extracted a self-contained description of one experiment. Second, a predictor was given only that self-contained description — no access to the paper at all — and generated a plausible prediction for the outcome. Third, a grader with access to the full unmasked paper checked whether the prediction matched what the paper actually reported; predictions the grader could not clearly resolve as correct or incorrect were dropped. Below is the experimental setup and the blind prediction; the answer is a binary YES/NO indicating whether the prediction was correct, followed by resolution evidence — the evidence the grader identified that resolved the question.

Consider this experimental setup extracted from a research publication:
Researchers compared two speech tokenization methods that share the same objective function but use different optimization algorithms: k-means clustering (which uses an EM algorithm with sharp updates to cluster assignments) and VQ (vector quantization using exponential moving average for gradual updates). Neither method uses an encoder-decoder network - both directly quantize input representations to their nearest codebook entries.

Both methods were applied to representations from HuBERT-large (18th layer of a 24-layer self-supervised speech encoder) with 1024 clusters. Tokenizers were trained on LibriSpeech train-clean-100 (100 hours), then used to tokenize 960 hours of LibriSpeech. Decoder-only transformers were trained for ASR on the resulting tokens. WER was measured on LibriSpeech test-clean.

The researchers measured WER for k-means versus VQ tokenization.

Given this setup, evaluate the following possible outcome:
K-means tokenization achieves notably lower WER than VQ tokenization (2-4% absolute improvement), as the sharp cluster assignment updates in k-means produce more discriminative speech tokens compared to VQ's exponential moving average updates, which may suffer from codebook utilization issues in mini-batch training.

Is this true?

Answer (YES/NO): NO